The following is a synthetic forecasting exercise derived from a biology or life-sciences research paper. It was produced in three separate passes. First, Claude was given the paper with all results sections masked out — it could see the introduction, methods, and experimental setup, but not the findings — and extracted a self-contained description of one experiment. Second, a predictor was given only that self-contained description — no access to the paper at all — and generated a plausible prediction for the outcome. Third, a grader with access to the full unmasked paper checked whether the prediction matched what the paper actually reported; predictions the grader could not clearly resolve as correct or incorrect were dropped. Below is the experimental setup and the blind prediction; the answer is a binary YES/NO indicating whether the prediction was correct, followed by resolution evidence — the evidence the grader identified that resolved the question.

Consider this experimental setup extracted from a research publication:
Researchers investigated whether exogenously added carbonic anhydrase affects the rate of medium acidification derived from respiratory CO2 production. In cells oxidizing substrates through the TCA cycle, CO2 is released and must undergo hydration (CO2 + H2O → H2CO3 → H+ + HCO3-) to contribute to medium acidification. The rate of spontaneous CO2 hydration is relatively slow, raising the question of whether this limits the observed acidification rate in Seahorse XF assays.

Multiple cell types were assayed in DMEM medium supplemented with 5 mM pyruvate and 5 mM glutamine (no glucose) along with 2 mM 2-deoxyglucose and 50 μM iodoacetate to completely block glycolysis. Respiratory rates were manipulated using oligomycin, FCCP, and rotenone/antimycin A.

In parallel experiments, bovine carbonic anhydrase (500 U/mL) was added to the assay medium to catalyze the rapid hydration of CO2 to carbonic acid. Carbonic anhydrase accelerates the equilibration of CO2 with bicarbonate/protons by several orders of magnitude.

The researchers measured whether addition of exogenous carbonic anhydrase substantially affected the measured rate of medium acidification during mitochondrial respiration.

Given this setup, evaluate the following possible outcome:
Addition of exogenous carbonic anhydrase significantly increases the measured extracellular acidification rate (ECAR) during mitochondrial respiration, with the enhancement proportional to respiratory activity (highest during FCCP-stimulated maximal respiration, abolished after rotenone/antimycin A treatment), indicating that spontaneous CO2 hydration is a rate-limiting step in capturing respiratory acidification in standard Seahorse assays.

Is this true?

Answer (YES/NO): NO